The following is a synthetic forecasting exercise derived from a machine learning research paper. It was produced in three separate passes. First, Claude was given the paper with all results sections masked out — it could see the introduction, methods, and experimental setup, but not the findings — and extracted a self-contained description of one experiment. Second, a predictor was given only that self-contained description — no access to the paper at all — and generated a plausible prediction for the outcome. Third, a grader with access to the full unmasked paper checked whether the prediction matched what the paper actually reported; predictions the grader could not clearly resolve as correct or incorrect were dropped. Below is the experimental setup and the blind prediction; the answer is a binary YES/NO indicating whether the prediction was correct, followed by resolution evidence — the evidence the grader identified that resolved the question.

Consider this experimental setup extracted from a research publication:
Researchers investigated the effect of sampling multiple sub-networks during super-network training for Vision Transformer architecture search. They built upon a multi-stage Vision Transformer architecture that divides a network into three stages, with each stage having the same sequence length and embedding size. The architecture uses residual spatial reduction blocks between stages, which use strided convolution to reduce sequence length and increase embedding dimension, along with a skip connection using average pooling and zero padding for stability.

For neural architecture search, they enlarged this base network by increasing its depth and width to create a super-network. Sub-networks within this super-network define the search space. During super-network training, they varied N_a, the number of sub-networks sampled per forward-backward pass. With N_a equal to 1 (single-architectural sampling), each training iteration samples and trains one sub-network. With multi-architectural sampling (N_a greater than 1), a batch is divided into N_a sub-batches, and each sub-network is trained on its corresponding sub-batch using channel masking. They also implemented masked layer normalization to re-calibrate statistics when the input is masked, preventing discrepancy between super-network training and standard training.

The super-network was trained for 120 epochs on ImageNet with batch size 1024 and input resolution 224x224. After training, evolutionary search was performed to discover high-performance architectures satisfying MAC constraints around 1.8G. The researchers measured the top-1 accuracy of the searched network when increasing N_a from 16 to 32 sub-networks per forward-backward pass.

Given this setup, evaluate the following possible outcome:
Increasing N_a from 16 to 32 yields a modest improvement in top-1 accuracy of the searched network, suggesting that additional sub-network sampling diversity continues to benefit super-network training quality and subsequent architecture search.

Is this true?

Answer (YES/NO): NO